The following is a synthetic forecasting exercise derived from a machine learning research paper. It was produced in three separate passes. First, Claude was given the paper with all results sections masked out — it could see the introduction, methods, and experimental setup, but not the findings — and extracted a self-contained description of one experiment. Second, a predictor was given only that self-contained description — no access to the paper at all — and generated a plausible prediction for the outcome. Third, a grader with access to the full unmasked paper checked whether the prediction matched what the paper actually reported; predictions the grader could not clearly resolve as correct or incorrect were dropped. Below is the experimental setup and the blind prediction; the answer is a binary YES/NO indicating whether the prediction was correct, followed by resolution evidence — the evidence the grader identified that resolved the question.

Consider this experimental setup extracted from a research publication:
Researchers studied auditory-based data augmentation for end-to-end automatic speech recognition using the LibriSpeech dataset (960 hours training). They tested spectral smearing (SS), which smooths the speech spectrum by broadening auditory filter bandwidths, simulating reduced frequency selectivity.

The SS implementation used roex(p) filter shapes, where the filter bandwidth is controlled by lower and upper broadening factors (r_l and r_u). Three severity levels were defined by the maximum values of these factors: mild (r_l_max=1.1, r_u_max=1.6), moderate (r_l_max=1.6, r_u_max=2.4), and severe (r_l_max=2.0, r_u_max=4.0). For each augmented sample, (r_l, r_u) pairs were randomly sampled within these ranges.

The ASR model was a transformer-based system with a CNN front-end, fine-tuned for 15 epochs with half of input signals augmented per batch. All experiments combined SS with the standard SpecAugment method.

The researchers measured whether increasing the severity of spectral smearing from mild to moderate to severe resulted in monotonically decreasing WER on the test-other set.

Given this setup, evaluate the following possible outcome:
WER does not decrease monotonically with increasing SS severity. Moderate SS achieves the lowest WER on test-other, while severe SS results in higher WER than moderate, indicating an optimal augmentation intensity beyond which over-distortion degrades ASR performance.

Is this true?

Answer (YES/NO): NO